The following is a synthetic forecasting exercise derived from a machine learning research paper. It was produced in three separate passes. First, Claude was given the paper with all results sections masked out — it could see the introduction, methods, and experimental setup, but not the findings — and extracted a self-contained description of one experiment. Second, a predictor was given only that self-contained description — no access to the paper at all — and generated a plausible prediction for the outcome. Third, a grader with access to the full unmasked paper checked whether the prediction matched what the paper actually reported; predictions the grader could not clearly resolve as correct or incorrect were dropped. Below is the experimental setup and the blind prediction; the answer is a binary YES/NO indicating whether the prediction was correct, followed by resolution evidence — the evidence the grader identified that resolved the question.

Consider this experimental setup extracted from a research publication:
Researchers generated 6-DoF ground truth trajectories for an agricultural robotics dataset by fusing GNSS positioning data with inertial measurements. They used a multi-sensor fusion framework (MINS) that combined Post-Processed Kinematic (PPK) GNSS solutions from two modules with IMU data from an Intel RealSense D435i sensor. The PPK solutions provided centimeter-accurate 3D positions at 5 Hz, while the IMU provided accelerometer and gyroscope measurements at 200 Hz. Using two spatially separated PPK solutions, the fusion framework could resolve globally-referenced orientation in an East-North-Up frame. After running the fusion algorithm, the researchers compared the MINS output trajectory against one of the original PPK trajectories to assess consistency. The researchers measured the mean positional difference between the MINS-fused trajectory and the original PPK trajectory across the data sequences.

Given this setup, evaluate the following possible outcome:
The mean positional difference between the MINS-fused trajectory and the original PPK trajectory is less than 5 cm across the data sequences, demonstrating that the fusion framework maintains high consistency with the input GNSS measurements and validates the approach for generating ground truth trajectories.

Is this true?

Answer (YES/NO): NO